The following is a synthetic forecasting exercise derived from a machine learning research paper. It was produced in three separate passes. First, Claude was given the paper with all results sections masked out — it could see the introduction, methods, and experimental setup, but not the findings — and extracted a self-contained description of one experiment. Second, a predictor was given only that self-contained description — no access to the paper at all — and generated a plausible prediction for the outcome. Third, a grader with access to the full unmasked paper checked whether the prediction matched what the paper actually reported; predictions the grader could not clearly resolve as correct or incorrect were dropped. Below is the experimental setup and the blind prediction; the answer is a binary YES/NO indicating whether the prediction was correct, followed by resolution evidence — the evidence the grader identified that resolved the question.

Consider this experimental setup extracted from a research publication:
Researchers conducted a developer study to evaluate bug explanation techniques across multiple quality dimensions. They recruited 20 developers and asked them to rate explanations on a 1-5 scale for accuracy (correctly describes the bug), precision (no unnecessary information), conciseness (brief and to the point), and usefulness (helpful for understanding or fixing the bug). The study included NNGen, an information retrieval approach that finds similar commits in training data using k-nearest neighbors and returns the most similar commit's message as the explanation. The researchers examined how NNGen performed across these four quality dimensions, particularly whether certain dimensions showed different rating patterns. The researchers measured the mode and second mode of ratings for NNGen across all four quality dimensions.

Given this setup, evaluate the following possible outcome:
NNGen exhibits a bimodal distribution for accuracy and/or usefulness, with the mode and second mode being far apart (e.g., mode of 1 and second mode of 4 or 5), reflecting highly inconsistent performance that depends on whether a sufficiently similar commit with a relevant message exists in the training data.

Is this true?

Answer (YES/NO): YES